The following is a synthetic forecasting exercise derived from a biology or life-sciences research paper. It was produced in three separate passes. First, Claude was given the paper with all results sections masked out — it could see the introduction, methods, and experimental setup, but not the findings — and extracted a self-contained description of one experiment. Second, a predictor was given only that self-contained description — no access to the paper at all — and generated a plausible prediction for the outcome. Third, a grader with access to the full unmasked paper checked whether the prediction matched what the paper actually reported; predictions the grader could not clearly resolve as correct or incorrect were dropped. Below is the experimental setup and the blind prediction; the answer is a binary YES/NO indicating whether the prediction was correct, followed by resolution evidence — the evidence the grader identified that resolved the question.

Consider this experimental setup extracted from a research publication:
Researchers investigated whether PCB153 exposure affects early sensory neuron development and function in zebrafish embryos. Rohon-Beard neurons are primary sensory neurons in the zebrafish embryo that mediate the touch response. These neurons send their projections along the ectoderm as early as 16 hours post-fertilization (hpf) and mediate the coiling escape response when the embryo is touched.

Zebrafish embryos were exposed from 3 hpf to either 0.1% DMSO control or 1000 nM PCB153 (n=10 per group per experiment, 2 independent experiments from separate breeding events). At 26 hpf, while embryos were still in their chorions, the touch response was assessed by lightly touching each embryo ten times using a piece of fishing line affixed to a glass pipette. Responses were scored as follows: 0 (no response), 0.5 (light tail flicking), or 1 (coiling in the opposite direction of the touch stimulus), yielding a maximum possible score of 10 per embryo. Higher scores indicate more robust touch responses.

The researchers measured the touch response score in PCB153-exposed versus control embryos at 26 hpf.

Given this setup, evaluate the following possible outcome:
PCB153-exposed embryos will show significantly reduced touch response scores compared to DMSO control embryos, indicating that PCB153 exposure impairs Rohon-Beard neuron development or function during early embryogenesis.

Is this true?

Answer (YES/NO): NO